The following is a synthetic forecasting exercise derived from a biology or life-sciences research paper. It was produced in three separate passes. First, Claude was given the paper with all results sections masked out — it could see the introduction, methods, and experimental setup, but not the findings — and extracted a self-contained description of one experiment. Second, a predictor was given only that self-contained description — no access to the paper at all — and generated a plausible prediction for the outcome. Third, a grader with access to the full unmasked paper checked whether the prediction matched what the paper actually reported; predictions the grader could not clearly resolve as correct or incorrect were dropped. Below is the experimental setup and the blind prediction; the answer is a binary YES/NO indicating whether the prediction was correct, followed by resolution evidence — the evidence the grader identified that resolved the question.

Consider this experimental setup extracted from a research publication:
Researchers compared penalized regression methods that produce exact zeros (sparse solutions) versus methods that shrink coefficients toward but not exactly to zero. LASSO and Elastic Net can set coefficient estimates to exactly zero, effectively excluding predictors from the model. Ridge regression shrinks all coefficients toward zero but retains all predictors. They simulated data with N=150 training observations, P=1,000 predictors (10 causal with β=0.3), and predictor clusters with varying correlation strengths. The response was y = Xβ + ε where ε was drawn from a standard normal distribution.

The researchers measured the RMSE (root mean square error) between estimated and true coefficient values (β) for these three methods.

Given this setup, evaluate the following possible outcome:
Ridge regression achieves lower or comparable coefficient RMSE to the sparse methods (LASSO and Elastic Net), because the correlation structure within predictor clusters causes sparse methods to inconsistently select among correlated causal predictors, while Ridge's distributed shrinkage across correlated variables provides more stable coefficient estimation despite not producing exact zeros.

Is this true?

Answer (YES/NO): YES